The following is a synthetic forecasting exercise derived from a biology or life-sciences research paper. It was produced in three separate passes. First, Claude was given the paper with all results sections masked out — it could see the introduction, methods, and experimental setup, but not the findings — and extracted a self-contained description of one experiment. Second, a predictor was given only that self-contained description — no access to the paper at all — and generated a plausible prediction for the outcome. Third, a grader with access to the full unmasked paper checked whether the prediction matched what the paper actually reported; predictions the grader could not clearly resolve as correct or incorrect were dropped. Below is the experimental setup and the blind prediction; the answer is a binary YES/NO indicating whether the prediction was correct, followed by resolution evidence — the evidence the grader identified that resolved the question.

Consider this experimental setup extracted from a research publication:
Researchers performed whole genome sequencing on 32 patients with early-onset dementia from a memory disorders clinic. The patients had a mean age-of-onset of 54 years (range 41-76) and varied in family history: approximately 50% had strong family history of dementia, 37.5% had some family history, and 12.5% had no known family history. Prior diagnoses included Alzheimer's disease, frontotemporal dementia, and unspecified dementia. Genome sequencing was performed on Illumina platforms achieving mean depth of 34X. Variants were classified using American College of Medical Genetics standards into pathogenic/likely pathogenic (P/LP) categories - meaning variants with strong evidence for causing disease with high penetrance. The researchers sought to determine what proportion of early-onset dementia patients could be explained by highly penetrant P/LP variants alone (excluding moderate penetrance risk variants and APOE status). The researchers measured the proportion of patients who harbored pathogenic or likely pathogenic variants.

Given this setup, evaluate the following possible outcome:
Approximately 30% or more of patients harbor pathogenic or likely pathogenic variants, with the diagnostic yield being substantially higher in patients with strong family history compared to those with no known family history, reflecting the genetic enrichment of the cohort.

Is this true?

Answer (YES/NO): NO